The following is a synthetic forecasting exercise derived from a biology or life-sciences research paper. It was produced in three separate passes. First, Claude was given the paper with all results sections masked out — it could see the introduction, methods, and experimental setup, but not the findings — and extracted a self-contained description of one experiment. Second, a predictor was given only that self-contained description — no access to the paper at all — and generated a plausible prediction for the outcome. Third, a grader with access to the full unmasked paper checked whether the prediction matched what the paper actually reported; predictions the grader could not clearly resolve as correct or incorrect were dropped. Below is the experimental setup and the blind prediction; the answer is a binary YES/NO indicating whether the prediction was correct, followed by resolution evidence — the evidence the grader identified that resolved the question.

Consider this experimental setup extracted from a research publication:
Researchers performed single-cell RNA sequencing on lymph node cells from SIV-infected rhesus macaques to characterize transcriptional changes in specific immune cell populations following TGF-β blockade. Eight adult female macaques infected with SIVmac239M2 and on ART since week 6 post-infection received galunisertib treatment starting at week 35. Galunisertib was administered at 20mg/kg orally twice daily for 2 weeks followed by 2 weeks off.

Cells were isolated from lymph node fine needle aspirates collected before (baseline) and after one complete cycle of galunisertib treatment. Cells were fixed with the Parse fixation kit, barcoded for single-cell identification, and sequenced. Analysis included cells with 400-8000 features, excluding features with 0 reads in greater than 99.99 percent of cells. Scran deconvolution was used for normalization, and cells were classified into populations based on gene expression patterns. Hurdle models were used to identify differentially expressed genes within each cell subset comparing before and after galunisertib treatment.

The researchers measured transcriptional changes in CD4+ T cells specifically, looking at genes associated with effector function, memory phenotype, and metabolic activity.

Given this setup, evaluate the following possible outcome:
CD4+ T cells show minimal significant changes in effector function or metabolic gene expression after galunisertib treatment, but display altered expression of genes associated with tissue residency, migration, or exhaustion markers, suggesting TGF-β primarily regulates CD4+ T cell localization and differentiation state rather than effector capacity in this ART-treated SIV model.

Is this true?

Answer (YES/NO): NO